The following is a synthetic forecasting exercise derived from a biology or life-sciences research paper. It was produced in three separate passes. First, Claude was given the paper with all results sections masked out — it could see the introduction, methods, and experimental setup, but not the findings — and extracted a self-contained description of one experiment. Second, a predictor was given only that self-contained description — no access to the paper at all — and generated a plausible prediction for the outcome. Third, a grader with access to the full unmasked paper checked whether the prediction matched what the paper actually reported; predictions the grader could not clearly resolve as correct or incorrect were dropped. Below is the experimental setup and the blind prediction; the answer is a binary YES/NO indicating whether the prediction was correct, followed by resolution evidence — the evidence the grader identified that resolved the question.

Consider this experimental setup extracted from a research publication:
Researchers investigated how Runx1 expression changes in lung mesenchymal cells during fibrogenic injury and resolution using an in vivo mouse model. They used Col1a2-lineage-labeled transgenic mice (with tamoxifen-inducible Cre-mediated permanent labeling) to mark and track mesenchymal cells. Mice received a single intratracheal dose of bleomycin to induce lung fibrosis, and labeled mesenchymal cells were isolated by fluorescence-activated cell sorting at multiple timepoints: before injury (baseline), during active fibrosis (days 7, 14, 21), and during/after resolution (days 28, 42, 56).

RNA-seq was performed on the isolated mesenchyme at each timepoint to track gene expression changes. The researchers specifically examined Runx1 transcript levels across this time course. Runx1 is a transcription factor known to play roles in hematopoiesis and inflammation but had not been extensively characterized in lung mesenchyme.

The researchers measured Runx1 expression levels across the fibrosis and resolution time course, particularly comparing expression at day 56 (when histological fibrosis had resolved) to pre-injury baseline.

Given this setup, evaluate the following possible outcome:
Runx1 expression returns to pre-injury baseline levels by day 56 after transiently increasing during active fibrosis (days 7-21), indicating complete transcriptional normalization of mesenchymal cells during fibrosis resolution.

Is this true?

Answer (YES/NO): NO